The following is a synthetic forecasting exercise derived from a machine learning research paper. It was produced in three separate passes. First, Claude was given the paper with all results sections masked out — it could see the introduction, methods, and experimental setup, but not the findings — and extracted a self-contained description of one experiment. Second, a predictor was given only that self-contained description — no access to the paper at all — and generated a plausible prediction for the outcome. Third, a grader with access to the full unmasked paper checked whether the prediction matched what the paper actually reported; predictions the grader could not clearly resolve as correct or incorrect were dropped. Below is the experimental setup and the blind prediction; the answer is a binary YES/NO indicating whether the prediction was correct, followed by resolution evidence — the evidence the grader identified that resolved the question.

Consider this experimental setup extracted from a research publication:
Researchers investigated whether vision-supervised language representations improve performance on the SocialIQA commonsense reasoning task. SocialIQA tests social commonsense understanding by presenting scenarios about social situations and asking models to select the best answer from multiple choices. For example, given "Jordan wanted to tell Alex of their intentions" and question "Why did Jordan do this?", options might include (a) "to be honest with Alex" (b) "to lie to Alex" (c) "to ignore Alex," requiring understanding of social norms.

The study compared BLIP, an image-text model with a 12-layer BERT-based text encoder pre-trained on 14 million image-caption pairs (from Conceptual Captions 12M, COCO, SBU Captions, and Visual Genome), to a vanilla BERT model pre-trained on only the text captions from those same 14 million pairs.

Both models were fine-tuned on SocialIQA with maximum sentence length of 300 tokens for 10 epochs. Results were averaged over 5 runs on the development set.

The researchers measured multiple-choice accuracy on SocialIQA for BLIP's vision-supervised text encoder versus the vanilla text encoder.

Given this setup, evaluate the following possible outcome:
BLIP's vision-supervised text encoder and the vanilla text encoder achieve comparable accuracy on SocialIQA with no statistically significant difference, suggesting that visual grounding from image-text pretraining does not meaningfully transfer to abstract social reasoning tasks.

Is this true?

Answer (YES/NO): NO